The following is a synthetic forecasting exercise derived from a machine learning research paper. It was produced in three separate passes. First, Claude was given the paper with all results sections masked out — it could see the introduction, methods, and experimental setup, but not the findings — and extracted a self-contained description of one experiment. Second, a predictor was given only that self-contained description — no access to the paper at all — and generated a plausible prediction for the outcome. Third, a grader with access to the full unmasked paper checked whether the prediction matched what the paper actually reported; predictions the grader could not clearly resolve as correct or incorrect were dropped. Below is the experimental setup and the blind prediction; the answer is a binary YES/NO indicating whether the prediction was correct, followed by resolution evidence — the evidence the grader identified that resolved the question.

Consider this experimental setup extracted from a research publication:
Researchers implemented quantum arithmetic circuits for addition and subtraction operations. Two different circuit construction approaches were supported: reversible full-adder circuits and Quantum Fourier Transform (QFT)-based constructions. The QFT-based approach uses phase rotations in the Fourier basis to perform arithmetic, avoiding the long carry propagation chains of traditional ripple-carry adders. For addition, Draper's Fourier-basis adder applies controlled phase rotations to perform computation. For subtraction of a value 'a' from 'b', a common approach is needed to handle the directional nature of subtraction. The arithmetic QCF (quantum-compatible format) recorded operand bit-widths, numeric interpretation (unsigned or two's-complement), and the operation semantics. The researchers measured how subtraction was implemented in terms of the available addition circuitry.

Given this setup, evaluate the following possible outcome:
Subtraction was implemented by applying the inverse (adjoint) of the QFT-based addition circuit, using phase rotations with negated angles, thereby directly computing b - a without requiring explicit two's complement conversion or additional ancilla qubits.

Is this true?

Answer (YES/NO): NO